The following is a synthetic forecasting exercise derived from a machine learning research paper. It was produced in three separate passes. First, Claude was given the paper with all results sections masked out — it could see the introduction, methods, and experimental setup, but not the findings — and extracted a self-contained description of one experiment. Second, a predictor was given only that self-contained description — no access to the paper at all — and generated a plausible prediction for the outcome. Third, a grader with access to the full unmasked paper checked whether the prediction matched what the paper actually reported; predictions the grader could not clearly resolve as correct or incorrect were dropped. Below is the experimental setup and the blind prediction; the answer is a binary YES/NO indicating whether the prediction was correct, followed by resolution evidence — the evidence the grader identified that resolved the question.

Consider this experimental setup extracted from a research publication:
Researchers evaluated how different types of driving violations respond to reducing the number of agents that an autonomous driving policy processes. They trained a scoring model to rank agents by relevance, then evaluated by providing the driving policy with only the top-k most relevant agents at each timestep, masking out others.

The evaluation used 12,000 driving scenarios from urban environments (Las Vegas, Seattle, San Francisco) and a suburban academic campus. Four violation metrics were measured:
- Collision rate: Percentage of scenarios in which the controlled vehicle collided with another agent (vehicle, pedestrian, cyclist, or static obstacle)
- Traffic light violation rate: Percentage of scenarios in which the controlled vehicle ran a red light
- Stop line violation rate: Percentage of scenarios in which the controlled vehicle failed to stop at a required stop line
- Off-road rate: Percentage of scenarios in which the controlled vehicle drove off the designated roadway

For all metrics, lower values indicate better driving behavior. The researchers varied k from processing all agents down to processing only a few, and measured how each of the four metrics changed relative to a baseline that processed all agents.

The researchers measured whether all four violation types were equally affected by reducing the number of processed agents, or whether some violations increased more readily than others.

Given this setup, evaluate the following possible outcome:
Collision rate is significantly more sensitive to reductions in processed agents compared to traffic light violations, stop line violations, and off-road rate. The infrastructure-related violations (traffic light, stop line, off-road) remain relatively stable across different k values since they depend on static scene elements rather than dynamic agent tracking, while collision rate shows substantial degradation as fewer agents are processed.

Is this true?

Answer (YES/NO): NO